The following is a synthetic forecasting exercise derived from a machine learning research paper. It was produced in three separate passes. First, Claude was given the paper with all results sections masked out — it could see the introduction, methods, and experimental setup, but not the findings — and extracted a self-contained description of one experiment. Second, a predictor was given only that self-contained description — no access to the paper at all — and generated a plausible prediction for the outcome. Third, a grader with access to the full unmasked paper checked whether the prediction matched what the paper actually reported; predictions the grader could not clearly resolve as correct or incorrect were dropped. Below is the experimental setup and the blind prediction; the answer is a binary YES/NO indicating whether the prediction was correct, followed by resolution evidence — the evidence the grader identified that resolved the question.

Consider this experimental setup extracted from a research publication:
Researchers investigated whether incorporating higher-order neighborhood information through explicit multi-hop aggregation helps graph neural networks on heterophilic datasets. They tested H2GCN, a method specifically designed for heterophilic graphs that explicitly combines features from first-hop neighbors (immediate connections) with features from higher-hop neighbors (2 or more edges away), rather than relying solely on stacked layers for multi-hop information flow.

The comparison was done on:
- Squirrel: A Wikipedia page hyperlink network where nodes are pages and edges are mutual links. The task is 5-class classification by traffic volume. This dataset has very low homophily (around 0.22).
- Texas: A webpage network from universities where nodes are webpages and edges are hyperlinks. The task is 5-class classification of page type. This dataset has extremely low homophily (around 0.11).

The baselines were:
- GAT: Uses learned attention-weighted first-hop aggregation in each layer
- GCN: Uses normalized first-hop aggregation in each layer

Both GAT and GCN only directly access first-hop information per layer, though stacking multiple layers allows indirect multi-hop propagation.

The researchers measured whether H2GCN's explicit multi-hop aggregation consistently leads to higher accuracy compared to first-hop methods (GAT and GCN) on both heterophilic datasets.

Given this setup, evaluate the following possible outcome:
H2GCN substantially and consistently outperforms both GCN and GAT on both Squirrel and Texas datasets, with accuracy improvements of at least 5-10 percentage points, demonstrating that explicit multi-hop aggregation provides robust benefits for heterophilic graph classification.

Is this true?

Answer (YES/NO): NO